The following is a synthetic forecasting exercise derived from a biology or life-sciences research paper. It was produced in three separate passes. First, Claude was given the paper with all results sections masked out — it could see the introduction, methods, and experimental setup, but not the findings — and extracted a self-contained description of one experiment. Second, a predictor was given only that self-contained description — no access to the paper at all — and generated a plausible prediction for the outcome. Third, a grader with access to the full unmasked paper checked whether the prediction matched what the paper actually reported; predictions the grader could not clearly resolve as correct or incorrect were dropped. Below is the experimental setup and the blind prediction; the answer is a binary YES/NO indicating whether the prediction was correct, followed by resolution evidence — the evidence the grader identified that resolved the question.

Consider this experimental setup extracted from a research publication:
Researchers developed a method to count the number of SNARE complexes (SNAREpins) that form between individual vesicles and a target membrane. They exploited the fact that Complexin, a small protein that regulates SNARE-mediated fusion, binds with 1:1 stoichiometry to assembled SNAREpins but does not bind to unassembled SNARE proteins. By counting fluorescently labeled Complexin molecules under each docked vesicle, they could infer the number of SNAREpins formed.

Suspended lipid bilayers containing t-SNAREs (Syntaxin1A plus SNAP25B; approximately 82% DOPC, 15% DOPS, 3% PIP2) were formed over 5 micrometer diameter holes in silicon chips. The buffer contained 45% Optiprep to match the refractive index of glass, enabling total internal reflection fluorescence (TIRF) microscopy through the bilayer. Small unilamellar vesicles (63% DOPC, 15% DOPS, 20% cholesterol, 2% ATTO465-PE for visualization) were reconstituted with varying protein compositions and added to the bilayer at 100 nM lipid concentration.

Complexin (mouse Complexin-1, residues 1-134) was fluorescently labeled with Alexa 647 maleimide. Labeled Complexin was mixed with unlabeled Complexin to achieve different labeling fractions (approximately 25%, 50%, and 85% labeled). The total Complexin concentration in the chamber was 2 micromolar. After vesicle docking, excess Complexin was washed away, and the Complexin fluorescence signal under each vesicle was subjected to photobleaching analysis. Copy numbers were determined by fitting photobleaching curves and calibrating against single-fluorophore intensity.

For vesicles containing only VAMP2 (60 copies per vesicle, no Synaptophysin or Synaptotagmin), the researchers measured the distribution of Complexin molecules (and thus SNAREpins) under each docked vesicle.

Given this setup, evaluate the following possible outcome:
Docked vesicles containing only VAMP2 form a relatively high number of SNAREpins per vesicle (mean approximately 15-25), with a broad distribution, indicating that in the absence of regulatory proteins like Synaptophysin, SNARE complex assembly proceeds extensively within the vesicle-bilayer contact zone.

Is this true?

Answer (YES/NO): YES